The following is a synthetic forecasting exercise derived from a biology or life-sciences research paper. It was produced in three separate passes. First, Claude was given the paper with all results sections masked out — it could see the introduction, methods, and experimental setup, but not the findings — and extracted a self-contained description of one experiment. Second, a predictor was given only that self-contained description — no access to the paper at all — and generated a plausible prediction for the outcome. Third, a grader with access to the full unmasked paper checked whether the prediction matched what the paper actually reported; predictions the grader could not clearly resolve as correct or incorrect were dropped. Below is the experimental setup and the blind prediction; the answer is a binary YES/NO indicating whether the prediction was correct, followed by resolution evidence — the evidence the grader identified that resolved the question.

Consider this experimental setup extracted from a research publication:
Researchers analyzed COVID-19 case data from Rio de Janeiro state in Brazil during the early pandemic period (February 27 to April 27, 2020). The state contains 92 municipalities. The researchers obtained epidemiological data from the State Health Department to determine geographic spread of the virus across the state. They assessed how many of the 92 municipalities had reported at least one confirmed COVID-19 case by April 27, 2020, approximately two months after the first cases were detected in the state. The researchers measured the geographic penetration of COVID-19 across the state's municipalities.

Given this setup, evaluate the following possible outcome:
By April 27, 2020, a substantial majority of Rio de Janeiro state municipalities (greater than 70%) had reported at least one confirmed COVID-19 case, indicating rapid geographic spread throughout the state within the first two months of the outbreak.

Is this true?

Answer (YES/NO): YES